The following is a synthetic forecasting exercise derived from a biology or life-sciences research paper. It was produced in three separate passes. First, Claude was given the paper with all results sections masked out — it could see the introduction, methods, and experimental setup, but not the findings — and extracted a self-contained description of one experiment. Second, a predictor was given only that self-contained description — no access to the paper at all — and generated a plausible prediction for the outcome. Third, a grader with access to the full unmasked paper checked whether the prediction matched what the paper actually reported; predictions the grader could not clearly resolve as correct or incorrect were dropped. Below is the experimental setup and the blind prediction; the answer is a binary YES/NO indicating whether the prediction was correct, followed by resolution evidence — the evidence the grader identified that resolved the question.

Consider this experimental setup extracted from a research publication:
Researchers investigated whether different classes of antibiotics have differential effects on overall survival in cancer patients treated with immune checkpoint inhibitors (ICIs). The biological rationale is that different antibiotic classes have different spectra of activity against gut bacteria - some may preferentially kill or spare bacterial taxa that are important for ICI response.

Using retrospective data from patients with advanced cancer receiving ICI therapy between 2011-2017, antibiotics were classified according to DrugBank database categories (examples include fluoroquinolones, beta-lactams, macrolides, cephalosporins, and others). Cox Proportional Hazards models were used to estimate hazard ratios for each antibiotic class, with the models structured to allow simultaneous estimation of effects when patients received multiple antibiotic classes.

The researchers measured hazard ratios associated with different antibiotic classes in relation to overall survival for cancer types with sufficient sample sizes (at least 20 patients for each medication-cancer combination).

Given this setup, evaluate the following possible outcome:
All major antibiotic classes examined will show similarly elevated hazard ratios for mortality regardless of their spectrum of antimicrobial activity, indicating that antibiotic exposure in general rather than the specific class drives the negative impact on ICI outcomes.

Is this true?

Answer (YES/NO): NO